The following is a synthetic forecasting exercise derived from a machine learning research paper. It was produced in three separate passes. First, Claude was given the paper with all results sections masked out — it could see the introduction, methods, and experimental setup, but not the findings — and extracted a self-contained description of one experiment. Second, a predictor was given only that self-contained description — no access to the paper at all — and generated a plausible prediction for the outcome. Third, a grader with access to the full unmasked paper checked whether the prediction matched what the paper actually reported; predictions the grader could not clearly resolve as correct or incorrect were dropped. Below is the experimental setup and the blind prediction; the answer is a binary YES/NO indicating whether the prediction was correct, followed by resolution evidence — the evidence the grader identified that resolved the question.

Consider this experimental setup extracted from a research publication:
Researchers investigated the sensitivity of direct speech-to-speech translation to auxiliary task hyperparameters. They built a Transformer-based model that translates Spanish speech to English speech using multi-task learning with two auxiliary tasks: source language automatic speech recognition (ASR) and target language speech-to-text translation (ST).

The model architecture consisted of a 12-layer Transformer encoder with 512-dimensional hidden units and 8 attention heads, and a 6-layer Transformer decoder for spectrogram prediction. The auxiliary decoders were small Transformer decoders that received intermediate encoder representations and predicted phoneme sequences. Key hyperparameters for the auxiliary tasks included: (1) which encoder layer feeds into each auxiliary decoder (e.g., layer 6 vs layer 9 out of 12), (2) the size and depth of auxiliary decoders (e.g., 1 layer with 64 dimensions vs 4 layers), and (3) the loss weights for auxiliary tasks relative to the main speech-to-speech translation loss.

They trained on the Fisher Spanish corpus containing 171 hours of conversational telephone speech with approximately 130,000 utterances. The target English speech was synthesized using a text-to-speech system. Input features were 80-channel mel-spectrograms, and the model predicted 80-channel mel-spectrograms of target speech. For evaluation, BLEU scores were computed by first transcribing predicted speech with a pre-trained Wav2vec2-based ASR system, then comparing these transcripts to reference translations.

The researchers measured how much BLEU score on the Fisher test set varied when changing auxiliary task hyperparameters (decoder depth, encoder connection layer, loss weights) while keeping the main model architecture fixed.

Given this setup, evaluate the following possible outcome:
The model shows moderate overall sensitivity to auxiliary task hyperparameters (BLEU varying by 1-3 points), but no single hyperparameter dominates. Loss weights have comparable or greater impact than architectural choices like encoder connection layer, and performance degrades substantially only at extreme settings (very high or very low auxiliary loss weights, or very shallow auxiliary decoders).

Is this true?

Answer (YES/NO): NO